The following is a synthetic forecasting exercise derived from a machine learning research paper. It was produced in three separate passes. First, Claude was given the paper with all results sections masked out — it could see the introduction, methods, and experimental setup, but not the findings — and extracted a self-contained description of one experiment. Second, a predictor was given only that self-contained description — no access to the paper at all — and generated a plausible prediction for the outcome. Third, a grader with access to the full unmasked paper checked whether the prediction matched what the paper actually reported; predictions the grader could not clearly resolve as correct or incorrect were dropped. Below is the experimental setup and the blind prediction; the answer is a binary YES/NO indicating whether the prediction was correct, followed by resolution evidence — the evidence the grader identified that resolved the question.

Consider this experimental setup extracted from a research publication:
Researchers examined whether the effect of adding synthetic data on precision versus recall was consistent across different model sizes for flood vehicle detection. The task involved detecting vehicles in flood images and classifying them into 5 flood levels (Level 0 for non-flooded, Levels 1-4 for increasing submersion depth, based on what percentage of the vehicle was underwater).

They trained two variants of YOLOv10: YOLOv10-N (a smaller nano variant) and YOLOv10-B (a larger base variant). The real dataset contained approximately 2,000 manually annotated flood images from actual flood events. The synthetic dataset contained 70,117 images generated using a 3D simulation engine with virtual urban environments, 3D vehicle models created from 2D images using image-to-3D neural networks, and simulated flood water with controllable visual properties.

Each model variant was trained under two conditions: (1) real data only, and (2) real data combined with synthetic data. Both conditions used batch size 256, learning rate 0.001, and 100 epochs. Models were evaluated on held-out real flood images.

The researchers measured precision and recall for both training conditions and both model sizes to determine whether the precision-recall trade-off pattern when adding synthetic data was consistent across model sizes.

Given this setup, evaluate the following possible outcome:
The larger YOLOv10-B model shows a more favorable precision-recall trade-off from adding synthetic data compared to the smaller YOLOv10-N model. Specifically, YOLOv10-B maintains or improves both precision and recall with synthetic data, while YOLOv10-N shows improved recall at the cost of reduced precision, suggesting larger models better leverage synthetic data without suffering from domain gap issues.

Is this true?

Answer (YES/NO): NO